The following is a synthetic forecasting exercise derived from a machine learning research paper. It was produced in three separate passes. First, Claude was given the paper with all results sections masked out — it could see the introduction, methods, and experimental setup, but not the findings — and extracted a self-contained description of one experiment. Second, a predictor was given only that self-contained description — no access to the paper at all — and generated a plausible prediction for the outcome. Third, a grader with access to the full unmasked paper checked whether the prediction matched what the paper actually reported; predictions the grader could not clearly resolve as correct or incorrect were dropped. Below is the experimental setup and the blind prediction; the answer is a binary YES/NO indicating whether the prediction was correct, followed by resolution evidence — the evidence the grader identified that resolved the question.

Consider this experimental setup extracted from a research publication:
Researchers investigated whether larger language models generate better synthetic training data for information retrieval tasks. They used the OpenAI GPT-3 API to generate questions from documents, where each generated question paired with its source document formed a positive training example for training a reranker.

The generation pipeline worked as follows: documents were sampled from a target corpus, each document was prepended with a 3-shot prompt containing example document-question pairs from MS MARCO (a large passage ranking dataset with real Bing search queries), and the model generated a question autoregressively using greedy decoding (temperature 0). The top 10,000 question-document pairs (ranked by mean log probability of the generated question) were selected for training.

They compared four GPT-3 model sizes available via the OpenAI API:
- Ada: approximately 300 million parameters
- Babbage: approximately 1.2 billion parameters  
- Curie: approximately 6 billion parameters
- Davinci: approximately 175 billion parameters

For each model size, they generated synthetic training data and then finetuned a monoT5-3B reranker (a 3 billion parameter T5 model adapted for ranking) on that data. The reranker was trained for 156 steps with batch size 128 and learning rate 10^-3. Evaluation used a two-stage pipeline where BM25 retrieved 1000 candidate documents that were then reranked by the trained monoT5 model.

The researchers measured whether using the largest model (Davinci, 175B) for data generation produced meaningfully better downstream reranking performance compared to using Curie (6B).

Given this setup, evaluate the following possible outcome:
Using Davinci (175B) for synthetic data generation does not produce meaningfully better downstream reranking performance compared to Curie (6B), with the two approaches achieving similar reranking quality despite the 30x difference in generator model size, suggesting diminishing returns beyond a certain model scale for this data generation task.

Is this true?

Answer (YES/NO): YES